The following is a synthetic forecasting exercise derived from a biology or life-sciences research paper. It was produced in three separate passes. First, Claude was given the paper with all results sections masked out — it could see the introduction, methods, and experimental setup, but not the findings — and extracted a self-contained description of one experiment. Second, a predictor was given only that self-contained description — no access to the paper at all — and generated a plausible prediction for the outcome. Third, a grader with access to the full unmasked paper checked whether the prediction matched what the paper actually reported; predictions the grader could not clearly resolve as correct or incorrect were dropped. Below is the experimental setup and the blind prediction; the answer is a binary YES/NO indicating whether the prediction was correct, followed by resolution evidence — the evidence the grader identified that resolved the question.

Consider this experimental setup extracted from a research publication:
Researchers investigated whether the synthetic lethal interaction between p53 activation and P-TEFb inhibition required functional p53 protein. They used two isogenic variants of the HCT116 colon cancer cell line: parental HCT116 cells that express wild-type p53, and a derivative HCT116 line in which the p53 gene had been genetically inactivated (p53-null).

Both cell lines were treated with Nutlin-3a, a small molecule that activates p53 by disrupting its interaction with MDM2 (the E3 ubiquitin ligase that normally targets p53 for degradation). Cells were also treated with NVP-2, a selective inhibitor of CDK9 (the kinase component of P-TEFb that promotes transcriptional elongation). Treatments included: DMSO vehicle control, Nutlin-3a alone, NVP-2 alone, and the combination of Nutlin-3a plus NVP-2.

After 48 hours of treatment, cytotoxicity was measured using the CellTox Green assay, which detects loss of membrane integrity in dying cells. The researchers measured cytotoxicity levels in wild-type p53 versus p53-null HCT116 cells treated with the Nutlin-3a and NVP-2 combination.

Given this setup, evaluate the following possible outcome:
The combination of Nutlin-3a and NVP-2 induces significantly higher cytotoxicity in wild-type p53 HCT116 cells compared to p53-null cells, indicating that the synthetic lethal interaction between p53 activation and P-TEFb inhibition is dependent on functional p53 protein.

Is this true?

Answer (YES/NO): YES